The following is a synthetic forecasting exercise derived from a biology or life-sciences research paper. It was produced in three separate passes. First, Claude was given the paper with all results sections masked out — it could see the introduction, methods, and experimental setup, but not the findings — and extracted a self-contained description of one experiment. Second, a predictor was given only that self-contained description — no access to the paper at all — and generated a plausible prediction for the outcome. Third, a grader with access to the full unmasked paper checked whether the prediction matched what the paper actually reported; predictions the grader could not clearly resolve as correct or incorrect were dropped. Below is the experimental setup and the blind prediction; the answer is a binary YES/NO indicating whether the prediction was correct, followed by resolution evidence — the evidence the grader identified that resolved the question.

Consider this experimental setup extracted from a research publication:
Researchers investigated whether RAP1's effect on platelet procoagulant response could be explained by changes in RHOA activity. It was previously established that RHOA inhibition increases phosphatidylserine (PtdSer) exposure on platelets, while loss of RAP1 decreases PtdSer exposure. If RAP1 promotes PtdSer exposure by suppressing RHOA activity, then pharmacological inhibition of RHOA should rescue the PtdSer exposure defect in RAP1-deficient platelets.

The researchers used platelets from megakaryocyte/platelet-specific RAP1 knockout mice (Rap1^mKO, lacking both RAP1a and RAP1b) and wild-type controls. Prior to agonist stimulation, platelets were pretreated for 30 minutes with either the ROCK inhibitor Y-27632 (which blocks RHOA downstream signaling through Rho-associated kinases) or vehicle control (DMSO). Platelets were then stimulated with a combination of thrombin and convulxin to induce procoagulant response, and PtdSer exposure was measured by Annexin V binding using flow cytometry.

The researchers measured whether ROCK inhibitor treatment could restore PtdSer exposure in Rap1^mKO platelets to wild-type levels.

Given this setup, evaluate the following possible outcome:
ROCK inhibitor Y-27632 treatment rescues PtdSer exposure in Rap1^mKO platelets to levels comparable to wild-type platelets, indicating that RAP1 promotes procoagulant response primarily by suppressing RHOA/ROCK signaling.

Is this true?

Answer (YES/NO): NO